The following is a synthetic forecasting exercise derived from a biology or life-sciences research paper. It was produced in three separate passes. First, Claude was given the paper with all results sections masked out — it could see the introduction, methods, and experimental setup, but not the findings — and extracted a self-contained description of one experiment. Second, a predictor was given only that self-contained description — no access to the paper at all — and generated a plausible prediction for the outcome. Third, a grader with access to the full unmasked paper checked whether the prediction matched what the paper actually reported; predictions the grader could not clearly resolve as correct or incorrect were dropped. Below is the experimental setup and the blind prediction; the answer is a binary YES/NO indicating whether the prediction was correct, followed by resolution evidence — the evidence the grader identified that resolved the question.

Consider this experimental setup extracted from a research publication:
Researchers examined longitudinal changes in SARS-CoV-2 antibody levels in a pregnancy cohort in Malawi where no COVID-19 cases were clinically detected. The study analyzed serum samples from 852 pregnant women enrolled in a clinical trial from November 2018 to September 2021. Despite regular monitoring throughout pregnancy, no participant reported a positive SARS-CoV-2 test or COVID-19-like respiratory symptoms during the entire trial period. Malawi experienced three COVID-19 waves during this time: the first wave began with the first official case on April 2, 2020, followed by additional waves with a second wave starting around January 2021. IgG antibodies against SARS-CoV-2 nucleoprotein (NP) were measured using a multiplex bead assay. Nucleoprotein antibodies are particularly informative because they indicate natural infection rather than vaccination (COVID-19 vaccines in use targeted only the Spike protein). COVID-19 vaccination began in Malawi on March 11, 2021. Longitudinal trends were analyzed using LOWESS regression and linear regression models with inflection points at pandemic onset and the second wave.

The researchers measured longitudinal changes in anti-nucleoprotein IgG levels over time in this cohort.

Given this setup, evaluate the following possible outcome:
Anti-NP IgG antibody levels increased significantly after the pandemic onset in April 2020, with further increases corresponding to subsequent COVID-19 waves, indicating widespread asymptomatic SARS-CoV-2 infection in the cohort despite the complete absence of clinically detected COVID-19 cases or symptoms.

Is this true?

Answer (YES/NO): NO